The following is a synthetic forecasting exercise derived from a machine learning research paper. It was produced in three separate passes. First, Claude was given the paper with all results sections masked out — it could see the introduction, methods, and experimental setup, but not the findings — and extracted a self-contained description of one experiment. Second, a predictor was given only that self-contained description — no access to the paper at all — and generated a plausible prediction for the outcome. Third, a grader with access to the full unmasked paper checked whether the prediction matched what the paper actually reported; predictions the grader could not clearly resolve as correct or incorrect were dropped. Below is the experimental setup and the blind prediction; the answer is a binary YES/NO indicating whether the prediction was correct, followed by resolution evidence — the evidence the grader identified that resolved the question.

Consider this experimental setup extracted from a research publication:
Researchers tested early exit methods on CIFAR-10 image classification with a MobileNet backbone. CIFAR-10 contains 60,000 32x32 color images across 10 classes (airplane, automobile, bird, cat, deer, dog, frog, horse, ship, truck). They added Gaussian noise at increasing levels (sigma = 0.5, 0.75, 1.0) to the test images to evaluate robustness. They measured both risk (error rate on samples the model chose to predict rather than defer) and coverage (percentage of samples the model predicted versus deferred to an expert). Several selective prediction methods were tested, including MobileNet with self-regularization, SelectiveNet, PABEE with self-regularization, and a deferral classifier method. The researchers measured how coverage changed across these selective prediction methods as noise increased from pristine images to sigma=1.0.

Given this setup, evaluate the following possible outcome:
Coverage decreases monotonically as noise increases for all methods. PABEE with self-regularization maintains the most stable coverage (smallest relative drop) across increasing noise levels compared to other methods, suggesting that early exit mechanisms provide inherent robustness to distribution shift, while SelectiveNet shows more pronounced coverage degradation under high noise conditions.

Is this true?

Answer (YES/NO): NO